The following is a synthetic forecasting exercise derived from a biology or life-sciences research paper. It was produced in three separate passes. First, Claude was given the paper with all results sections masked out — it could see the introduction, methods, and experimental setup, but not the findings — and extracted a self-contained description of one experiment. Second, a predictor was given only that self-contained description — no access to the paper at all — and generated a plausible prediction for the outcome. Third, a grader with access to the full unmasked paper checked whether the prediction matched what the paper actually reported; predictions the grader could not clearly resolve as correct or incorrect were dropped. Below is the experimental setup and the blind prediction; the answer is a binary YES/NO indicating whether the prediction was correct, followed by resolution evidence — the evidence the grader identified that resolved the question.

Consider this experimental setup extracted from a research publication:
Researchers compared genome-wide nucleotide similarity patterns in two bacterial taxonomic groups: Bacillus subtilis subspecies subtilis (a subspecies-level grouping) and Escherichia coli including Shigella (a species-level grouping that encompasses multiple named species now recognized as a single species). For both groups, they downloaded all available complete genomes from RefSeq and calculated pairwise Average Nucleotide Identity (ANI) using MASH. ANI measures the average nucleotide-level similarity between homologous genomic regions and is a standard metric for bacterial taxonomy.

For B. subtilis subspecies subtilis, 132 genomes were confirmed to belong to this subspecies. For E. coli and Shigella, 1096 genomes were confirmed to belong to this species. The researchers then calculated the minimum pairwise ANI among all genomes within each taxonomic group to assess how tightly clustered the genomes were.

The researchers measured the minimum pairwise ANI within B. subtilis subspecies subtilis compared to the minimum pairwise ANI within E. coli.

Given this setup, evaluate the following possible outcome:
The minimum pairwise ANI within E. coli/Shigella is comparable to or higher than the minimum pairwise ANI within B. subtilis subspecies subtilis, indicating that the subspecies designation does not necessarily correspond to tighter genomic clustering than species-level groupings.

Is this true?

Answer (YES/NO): NO